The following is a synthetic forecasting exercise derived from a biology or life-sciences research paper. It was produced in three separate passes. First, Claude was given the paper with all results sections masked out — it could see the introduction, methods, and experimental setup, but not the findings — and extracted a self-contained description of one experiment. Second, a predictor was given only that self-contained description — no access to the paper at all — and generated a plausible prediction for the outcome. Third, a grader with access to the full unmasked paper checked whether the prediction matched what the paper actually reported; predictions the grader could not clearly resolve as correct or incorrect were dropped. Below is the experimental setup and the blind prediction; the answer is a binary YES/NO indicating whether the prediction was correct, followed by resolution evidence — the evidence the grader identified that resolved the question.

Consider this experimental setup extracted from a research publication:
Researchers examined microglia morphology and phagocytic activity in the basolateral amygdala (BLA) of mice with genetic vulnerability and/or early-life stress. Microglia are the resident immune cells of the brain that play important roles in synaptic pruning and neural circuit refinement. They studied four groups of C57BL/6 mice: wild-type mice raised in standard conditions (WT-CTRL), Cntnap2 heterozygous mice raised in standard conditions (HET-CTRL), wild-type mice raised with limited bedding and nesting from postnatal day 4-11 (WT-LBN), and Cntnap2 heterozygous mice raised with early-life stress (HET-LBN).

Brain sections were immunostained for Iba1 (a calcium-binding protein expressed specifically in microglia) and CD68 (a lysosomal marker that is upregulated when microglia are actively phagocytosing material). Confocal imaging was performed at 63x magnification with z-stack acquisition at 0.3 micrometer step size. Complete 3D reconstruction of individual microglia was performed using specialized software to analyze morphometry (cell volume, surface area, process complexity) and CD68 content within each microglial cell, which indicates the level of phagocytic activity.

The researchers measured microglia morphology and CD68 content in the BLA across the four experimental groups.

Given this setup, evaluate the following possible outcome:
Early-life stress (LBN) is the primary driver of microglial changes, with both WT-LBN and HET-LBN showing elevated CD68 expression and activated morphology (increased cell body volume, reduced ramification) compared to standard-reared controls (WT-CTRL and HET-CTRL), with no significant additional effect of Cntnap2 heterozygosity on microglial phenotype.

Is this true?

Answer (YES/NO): NO